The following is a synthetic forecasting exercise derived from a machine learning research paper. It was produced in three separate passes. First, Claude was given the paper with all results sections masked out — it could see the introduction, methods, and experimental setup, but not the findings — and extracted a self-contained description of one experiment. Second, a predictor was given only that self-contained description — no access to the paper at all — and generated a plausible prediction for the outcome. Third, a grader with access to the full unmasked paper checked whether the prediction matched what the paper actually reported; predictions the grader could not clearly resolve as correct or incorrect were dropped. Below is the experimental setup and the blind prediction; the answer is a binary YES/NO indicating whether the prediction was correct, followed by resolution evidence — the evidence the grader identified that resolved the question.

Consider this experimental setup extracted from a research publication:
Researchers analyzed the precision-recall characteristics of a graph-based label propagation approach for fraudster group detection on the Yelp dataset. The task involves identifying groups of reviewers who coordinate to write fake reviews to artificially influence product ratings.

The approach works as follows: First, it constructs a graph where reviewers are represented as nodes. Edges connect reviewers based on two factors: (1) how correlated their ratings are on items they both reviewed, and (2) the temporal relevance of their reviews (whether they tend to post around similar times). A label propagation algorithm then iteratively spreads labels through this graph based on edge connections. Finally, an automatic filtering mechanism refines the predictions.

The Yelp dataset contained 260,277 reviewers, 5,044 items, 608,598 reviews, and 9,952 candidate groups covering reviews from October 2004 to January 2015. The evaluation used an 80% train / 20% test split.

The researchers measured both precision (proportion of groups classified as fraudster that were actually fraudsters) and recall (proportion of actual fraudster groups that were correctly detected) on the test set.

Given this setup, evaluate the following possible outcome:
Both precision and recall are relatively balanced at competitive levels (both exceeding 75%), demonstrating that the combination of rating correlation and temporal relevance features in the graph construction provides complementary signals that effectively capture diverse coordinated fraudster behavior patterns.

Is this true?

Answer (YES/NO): NO